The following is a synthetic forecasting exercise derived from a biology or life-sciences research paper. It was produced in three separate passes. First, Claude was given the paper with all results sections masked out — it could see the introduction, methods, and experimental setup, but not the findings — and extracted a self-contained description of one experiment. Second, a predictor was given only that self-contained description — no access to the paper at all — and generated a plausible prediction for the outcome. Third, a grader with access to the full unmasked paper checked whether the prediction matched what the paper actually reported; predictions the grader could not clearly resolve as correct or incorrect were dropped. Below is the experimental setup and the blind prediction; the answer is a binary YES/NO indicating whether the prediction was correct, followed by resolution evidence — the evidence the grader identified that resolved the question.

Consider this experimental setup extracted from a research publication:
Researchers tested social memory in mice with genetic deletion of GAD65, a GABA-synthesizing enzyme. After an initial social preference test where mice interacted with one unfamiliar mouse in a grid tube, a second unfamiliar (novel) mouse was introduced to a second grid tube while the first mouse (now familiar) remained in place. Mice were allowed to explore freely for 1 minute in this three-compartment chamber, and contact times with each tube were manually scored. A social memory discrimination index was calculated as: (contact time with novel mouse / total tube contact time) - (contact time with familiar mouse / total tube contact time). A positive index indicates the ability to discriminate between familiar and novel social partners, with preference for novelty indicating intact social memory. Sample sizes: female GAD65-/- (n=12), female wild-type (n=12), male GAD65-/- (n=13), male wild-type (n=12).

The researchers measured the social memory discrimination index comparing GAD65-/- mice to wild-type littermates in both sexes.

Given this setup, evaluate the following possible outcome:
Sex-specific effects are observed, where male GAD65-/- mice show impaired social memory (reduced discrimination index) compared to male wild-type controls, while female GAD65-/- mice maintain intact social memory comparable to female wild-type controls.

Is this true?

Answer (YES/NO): NO